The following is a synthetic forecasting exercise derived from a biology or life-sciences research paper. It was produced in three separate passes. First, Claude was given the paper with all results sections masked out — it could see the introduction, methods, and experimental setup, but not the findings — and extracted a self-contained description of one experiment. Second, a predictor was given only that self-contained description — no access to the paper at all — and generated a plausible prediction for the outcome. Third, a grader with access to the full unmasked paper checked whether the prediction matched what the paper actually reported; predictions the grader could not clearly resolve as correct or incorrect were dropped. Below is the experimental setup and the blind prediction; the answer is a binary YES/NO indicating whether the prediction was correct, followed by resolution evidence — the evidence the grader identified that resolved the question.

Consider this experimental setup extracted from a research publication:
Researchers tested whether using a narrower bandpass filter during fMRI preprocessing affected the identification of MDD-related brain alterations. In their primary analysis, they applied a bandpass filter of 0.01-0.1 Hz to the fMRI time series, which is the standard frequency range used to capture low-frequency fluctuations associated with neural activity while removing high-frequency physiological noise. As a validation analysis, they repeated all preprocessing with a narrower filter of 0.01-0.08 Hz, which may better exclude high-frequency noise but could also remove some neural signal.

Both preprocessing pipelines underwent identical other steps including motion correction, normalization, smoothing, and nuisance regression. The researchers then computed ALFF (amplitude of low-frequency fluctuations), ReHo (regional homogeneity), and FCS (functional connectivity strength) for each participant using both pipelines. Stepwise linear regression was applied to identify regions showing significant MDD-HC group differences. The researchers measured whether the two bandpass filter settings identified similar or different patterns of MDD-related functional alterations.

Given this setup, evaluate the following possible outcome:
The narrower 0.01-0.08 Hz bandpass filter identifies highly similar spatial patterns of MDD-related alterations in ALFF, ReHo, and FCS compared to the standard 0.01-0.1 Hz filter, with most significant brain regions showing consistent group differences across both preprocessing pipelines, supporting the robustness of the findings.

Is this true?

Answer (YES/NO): YES